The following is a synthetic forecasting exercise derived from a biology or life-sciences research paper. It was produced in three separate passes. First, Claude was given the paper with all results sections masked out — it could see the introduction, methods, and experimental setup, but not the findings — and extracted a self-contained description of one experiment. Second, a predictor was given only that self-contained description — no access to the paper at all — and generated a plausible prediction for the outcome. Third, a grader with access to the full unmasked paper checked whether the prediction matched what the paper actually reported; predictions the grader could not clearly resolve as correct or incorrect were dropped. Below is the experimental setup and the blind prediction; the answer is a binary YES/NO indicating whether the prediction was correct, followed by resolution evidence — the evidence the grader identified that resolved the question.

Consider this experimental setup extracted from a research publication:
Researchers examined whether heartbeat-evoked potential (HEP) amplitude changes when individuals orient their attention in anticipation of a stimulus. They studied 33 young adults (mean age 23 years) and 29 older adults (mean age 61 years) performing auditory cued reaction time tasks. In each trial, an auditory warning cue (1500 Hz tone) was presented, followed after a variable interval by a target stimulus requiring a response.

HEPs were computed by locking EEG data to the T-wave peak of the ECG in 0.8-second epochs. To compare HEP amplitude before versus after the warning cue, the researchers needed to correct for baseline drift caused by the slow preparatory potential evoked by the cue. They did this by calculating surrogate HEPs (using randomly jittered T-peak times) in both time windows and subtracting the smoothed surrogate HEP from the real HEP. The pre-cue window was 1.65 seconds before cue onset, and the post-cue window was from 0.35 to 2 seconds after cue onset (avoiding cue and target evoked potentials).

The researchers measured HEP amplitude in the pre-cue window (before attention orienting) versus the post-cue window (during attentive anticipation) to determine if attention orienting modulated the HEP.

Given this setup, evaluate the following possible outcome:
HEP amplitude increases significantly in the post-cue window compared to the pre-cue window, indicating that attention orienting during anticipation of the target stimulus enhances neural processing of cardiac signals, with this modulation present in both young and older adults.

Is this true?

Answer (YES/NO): NO